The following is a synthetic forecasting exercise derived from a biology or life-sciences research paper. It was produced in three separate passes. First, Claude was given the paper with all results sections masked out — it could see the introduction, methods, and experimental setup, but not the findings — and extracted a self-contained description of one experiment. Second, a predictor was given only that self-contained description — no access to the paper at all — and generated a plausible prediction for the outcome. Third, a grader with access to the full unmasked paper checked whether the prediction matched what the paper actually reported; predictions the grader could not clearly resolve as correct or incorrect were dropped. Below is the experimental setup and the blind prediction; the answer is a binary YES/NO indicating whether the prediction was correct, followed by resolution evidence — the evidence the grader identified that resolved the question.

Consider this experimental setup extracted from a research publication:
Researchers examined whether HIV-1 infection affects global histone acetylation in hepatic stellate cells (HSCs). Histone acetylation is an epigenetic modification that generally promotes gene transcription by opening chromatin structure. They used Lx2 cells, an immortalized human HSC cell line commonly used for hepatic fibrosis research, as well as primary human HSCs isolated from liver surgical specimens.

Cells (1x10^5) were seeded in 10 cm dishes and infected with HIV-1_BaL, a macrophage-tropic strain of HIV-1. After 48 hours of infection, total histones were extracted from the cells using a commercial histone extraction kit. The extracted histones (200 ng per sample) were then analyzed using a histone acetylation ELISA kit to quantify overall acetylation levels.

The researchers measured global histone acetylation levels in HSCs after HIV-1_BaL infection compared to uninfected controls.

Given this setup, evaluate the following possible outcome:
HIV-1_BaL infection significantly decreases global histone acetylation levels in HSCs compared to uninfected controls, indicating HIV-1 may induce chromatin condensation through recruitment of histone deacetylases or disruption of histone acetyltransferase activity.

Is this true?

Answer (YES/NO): NO